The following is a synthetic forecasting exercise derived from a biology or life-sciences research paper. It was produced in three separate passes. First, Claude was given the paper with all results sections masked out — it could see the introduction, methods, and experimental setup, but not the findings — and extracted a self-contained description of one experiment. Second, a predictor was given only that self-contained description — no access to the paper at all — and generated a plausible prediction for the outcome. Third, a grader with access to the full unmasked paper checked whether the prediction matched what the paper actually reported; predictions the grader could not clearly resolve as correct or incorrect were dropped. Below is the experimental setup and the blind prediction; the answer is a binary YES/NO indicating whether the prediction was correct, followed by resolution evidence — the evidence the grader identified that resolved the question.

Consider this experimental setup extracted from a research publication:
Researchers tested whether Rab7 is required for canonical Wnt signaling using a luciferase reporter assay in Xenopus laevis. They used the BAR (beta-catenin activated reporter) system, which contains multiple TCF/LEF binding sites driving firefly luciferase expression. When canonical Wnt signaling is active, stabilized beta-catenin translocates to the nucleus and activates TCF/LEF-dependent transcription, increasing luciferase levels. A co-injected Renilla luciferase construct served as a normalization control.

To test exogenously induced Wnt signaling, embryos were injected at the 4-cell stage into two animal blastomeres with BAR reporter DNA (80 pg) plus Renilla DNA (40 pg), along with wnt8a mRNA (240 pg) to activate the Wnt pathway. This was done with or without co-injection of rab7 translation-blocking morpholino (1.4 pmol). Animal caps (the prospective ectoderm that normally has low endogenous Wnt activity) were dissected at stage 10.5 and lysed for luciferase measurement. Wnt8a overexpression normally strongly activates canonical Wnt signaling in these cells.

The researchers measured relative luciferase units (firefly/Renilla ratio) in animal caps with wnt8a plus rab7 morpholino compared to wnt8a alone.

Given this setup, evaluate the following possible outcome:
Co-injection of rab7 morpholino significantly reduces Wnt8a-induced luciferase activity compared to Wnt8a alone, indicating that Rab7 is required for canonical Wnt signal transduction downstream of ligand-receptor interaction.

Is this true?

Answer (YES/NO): YES